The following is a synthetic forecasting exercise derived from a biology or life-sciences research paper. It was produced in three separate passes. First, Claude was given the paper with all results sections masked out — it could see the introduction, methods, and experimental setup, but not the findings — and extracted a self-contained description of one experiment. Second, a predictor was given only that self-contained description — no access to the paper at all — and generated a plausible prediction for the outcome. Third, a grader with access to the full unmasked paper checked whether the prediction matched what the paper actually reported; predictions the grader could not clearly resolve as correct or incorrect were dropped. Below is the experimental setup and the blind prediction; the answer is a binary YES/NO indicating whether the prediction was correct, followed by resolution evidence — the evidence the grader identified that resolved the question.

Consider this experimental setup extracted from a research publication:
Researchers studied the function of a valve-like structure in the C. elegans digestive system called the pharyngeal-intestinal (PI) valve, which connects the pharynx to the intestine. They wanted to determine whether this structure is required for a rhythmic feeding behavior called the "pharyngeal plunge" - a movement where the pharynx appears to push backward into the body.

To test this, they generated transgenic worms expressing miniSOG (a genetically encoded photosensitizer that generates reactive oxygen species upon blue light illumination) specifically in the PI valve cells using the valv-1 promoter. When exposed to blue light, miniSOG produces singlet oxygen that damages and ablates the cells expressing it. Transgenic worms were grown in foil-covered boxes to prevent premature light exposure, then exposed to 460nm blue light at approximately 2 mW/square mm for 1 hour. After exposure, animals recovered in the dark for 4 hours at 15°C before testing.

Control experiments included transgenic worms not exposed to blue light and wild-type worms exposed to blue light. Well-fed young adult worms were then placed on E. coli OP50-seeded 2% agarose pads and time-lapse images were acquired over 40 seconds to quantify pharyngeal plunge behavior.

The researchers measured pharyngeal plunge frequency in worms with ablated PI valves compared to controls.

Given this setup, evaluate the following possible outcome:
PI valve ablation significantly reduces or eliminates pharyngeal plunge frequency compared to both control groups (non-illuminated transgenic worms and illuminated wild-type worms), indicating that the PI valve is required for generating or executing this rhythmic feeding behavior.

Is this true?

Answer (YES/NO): YES